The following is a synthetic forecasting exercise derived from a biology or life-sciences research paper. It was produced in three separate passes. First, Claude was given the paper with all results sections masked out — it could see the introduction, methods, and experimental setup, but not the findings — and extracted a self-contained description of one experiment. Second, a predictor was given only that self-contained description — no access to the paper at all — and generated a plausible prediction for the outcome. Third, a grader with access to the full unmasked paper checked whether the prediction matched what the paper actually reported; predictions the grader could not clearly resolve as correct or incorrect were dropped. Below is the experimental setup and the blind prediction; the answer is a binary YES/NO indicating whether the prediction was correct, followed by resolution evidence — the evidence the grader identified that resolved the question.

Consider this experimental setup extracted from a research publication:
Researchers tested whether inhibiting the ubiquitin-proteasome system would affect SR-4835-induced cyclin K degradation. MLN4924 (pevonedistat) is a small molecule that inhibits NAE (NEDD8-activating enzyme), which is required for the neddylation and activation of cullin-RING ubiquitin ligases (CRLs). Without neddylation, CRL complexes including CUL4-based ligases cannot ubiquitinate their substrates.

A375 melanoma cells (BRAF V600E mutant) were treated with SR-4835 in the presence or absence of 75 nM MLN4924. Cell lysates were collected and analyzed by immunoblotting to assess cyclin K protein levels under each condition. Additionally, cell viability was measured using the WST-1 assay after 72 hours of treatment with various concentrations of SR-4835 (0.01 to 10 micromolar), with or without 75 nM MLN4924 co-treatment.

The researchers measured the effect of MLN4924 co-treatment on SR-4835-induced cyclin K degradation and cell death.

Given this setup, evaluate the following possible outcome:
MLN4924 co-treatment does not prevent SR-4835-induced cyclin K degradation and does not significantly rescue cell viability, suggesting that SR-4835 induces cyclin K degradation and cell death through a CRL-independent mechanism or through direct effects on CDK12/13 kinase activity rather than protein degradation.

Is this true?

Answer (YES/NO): NO